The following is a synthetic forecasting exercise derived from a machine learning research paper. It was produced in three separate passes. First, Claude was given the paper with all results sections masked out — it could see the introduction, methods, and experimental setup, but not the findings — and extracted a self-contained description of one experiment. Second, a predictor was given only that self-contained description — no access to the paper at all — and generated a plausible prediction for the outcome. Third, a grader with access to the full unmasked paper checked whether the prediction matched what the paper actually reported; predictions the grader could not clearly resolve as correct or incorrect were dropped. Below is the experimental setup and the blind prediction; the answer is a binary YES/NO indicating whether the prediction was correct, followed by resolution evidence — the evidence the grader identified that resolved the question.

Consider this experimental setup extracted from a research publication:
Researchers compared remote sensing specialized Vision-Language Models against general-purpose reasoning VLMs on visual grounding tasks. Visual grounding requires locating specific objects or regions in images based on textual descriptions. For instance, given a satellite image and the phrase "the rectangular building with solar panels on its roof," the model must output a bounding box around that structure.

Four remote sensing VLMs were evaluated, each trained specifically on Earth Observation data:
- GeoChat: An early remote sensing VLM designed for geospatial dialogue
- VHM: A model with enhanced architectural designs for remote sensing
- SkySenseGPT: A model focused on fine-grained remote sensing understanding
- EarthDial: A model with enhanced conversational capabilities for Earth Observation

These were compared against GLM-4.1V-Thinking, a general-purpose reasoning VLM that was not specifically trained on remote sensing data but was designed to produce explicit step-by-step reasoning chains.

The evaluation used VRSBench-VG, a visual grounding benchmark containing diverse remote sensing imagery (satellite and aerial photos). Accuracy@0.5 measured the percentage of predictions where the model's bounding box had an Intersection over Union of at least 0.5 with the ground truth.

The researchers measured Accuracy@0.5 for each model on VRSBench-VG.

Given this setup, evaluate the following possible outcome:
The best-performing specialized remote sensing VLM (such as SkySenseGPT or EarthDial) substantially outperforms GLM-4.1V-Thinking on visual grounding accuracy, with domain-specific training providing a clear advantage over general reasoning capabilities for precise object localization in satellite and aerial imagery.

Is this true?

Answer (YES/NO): NO